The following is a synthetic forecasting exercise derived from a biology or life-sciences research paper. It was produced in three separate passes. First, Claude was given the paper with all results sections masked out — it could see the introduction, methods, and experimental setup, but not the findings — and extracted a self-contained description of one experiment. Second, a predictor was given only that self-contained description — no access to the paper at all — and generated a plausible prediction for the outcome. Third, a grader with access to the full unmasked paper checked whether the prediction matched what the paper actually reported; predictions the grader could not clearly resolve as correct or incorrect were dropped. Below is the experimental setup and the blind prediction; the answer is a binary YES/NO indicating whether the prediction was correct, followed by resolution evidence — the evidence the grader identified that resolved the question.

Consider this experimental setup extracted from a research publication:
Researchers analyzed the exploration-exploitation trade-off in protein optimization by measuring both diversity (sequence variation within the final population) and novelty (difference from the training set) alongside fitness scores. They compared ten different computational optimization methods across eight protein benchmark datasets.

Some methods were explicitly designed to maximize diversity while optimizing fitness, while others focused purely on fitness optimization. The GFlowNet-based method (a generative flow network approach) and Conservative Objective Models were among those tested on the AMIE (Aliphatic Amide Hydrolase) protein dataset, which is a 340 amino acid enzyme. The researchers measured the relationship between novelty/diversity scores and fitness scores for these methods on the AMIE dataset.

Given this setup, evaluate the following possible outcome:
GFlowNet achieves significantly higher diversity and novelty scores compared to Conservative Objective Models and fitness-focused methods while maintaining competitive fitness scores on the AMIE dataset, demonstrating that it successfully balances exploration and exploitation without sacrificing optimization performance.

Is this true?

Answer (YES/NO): NO